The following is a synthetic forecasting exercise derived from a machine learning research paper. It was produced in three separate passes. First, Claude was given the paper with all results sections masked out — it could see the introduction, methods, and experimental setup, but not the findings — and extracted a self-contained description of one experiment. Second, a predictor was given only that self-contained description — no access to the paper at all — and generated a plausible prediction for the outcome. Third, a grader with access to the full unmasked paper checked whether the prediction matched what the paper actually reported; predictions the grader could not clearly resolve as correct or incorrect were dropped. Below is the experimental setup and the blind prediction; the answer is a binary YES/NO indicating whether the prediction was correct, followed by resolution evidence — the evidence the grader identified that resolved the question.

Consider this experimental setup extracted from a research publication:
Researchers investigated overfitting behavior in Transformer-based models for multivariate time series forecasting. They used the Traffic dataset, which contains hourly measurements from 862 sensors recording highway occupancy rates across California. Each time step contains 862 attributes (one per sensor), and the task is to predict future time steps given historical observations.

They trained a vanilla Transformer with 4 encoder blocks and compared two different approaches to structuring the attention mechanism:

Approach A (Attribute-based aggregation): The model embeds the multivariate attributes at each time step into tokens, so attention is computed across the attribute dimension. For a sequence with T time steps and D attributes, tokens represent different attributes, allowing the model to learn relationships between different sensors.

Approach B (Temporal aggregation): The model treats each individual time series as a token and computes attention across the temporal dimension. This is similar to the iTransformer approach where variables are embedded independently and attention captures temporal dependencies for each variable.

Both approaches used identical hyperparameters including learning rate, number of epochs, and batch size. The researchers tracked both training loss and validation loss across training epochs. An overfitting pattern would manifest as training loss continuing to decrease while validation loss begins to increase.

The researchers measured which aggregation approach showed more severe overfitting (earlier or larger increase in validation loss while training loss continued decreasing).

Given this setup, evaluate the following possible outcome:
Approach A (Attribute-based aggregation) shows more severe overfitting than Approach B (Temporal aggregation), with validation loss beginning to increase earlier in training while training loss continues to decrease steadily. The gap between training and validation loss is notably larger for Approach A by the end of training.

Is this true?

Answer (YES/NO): YES